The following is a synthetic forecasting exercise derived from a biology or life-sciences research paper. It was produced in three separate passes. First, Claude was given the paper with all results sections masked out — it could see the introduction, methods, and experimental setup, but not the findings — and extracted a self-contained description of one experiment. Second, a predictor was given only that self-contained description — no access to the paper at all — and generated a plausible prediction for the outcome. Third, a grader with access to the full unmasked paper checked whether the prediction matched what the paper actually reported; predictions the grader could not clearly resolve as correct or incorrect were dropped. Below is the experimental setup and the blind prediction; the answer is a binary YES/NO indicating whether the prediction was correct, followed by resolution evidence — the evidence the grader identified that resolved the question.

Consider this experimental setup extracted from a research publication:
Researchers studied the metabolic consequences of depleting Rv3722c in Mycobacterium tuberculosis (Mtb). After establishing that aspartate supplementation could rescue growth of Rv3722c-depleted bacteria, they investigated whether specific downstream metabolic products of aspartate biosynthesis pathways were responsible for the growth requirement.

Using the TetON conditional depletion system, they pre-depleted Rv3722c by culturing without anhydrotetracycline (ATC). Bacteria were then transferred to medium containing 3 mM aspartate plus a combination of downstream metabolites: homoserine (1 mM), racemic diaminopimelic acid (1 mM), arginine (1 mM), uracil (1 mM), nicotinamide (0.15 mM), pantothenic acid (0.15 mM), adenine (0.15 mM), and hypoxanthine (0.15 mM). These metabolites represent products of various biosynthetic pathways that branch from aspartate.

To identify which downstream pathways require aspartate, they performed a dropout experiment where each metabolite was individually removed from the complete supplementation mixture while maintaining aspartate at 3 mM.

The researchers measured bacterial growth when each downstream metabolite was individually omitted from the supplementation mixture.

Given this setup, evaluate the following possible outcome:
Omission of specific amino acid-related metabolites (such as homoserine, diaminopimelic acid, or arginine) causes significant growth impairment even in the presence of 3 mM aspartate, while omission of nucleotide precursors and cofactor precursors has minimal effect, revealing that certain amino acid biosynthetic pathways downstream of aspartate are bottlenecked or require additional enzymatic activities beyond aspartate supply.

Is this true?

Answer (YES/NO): NO